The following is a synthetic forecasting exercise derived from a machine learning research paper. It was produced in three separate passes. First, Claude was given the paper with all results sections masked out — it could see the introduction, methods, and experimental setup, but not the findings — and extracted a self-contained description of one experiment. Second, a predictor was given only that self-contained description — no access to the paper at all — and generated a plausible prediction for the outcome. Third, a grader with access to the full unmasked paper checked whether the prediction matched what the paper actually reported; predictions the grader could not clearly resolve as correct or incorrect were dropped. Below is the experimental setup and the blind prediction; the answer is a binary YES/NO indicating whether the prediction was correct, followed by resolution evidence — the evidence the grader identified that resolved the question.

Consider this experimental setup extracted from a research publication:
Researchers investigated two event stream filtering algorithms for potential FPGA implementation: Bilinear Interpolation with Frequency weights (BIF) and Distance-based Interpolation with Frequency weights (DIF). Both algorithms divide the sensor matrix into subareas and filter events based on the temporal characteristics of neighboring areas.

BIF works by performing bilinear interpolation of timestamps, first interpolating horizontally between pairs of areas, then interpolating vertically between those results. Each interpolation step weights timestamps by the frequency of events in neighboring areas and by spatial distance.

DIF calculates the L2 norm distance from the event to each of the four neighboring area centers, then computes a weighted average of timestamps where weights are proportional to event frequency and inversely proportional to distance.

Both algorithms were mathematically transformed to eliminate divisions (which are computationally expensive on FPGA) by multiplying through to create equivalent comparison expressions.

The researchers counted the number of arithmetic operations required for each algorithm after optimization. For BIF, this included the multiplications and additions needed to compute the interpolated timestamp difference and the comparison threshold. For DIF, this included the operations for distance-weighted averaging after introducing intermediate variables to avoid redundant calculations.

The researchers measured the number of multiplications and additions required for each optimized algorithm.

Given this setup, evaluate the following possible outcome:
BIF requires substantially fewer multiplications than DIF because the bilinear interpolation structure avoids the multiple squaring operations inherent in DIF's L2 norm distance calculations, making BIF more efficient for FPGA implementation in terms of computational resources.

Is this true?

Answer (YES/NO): NO